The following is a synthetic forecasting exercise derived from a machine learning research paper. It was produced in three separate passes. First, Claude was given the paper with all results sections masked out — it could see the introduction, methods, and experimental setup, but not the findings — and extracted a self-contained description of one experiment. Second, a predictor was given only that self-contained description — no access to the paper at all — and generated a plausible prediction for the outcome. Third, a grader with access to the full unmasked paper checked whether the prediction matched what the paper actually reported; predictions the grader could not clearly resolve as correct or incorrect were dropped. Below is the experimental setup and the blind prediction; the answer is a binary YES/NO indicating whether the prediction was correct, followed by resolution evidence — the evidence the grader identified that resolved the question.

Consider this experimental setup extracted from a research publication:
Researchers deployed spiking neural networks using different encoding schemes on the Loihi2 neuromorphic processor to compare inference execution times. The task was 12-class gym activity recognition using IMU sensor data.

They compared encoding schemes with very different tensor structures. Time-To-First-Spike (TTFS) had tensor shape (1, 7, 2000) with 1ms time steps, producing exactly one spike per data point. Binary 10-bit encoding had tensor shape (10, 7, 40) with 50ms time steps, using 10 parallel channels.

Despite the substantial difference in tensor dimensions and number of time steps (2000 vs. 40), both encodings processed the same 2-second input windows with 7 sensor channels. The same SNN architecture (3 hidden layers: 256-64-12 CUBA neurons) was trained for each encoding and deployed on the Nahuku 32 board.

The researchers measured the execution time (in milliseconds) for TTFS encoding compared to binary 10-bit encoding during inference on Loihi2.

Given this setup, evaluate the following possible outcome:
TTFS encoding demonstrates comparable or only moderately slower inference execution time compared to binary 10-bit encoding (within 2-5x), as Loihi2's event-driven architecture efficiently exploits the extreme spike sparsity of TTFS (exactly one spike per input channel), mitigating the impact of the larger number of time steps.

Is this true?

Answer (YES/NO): YES